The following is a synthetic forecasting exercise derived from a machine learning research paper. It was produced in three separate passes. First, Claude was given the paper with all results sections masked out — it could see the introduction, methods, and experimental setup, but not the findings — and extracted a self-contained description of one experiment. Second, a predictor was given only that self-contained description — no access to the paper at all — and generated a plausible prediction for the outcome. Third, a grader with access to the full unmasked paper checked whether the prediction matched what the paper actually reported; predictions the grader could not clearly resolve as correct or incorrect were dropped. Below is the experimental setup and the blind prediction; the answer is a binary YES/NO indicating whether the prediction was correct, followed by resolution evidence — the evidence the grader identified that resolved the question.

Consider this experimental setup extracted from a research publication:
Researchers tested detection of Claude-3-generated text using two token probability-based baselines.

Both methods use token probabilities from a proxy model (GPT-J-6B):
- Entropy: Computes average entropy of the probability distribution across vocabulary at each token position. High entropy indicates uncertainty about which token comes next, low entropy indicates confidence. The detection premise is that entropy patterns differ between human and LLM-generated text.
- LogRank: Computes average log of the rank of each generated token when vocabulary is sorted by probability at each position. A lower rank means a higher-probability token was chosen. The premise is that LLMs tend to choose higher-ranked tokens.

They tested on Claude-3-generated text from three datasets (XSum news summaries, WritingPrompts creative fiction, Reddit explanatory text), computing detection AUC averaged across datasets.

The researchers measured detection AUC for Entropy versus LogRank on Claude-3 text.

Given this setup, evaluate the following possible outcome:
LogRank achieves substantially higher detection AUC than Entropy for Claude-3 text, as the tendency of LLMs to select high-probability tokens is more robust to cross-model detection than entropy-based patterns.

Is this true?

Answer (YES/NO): NO